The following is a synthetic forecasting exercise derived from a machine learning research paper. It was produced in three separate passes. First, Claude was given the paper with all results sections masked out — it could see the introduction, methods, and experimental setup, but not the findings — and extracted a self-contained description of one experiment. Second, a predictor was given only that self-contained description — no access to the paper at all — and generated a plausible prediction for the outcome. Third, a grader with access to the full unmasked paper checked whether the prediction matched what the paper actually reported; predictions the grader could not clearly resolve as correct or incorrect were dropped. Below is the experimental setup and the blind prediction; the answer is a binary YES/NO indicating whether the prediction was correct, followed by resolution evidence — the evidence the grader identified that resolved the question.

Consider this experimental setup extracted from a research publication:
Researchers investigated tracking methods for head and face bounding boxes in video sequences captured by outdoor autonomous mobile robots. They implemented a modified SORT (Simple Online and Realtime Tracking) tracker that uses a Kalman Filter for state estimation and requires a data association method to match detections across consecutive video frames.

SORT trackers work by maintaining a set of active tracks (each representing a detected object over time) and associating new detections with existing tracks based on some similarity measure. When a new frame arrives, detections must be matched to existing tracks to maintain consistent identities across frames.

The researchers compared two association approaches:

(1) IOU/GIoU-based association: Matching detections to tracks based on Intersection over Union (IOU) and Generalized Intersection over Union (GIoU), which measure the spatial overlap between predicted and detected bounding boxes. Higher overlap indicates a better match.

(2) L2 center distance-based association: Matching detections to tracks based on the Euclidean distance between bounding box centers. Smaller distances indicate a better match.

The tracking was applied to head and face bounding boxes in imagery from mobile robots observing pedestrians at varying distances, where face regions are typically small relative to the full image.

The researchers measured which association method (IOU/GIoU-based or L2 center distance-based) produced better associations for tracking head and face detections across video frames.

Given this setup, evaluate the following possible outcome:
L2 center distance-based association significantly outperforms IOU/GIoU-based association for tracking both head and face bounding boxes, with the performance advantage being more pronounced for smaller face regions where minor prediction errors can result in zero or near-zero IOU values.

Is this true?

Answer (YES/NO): YES